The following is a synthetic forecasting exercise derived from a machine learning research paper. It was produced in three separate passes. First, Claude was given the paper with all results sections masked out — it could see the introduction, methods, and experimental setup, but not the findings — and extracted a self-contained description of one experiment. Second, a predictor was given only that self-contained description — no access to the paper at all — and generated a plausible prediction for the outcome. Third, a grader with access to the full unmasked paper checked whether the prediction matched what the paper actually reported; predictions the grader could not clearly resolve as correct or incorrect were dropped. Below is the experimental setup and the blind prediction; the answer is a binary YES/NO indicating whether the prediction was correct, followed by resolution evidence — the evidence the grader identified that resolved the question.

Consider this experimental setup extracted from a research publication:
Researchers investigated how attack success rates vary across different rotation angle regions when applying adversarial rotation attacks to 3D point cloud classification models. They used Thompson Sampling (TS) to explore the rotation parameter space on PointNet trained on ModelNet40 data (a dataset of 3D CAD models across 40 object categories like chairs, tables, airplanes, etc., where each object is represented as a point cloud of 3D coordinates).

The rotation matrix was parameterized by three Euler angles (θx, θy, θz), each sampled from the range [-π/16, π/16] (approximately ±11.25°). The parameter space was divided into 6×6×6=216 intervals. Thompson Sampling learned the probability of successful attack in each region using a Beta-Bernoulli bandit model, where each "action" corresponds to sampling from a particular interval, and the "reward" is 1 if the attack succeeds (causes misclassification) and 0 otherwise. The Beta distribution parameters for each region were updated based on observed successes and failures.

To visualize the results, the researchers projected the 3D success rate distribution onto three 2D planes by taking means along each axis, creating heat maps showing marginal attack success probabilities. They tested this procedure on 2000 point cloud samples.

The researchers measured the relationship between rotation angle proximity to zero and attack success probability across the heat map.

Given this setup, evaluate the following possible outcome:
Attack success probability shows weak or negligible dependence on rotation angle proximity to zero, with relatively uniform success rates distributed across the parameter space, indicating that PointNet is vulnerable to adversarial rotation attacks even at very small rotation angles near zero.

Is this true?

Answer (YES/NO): NO